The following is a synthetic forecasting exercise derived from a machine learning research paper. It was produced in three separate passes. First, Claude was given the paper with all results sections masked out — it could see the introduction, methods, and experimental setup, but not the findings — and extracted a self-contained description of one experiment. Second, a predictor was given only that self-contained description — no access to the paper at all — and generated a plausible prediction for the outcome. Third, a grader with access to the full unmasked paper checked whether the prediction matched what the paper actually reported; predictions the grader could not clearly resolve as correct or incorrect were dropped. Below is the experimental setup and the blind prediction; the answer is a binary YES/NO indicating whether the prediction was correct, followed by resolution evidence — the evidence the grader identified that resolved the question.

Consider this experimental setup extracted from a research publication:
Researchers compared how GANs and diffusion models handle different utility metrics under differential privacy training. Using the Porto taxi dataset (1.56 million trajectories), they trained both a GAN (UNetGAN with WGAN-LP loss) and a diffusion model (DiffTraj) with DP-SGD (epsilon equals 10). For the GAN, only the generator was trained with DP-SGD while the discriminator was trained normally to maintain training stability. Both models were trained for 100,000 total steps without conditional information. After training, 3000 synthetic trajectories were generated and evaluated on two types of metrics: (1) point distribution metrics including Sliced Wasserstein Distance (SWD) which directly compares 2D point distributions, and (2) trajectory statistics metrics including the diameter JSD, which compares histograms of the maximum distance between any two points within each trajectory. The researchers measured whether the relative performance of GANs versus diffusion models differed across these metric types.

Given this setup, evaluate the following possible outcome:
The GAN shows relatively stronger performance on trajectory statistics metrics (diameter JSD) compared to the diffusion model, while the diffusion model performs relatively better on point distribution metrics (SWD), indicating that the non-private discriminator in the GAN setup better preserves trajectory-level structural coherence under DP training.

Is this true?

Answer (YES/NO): NO